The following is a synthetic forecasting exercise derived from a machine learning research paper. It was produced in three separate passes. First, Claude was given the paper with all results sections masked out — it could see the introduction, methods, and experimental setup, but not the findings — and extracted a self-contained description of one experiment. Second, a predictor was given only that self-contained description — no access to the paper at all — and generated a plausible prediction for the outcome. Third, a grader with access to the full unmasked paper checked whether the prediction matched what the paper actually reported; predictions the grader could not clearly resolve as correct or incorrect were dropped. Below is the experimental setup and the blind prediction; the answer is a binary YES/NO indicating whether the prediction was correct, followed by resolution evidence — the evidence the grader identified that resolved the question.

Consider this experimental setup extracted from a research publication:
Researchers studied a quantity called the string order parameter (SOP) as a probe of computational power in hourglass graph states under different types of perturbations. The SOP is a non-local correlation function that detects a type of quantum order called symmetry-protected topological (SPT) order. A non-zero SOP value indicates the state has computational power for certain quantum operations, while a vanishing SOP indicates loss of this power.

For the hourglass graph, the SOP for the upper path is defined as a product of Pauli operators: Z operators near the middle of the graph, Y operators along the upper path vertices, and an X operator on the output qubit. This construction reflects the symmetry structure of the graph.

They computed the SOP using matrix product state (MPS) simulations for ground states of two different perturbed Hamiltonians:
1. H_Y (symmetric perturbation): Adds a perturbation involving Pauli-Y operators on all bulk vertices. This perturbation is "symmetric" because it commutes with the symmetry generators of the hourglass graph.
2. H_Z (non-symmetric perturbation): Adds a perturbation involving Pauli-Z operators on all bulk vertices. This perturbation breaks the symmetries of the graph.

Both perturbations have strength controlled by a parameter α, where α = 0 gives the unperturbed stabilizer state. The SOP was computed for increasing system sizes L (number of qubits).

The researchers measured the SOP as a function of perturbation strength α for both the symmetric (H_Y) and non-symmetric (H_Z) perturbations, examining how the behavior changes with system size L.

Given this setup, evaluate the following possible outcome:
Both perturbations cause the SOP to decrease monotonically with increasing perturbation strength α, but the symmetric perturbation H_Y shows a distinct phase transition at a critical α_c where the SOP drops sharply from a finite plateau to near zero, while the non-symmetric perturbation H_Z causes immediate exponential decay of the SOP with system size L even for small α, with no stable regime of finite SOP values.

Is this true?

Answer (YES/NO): NO